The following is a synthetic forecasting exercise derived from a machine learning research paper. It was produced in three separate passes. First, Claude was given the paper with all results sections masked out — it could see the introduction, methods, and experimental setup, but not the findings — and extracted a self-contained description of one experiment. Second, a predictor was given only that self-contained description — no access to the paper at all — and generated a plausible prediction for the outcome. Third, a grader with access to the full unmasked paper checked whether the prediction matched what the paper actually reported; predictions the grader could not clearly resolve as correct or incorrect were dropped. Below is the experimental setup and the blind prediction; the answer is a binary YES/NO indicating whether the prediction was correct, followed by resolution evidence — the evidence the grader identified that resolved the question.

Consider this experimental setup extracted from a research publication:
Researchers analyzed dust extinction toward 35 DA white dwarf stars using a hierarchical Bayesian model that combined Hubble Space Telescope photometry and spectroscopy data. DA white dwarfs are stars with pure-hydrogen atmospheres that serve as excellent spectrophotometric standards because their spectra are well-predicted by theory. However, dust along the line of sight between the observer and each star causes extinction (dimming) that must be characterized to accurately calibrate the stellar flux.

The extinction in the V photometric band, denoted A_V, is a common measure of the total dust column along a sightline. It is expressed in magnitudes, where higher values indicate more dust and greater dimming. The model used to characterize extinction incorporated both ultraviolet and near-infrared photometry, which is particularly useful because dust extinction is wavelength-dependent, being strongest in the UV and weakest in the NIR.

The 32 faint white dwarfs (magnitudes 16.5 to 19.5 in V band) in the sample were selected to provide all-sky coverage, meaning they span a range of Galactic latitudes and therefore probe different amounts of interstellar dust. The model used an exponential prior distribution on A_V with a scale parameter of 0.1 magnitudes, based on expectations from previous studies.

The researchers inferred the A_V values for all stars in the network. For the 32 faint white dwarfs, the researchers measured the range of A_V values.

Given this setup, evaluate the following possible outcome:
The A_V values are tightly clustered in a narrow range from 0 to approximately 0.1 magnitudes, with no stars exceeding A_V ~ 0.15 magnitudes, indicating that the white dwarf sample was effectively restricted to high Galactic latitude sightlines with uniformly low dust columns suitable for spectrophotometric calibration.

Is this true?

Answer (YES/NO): NO